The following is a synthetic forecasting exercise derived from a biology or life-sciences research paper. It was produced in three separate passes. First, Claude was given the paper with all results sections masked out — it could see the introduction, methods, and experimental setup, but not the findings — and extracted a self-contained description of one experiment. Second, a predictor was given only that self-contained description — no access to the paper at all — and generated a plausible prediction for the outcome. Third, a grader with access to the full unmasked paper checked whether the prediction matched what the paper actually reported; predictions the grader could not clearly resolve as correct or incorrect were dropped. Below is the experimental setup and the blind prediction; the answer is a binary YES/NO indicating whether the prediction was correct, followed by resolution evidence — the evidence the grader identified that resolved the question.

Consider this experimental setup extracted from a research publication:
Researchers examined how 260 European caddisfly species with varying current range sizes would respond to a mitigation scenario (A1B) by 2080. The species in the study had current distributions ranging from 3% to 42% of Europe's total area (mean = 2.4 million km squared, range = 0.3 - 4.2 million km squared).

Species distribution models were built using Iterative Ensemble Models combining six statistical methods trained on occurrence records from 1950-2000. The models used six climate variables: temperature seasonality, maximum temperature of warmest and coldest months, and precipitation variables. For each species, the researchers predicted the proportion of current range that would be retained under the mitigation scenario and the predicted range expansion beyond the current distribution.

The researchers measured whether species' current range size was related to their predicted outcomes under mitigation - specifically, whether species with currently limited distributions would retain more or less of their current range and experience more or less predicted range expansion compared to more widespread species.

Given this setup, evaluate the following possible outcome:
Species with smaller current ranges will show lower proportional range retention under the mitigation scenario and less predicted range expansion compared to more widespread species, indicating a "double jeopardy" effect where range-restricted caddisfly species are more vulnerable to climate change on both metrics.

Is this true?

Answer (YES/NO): YES